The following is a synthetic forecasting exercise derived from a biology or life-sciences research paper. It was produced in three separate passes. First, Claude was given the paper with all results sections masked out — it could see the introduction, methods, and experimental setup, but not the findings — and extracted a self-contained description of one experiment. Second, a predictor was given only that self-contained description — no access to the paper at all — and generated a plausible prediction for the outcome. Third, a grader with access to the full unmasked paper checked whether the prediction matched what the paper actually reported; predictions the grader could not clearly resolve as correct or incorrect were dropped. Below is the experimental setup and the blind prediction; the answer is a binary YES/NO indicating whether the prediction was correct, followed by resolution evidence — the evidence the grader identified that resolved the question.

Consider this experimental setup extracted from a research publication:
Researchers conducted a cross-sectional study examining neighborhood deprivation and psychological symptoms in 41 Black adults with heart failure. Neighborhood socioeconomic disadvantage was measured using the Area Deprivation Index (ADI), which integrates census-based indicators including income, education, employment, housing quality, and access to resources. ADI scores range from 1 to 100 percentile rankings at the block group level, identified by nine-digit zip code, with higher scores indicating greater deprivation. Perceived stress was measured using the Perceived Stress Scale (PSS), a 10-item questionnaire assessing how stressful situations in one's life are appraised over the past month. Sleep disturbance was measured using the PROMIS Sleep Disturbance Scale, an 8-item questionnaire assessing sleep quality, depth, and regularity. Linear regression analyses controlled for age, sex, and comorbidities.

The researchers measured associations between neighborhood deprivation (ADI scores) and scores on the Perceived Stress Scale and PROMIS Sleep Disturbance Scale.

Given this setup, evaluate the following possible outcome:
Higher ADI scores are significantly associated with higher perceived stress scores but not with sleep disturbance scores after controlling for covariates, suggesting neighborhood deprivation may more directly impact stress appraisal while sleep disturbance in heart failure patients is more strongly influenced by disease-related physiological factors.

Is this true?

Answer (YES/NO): NO